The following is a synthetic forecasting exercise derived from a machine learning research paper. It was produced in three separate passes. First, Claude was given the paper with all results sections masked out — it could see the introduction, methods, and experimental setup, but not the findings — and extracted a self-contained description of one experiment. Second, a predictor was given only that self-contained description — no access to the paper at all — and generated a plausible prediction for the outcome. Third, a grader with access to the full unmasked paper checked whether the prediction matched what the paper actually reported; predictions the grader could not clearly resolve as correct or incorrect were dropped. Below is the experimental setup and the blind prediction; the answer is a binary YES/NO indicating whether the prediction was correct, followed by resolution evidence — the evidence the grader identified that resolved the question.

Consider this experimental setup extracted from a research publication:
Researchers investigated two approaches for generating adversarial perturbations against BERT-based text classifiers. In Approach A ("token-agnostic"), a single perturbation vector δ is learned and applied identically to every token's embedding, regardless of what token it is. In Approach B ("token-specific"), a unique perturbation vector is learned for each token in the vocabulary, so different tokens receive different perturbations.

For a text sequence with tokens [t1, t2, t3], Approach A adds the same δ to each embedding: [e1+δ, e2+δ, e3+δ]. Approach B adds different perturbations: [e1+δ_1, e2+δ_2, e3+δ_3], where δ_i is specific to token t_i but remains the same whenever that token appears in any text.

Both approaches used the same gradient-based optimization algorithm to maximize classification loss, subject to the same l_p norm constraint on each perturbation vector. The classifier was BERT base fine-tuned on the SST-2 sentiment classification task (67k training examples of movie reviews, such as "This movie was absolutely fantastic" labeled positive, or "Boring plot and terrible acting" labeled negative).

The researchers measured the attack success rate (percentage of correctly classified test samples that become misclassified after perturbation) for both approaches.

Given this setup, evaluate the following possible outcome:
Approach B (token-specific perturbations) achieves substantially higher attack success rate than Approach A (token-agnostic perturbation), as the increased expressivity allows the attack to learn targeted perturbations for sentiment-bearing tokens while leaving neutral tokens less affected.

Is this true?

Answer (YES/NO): NO